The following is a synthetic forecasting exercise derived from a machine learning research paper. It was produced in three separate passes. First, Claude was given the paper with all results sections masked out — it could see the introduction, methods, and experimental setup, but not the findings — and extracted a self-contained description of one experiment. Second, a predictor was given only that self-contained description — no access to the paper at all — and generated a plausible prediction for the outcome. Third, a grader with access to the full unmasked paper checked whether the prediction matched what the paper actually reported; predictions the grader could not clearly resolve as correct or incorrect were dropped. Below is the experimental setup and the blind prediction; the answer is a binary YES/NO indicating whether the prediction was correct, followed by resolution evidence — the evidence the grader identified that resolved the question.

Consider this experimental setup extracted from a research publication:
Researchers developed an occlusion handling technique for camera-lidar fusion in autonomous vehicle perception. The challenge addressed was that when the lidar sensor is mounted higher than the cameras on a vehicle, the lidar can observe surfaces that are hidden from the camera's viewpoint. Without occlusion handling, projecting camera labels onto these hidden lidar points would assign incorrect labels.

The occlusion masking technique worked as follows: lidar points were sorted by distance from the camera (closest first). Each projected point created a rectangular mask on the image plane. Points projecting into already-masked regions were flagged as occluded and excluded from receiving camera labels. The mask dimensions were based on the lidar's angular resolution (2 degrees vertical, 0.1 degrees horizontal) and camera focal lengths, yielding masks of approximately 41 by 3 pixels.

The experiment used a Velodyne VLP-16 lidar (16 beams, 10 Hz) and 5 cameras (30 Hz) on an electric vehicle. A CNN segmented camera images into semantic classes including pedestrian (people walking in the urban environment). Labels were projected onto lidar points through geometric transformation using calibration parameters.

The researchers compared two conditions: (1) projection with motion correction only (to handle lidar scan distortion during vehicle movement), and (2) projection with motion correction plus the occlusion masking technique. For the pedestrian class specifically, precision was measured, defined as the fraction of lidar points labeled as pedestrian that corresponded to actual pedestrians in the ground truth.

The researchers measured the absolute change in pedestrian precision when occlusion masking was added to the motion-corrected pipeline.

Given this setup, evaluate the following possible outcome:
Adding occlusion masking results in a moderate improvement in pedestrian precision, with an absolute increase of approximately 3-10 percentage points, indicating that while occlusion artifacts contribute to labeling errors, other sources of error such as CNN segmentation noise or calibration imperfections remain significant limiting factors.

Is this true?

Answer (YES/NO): NO